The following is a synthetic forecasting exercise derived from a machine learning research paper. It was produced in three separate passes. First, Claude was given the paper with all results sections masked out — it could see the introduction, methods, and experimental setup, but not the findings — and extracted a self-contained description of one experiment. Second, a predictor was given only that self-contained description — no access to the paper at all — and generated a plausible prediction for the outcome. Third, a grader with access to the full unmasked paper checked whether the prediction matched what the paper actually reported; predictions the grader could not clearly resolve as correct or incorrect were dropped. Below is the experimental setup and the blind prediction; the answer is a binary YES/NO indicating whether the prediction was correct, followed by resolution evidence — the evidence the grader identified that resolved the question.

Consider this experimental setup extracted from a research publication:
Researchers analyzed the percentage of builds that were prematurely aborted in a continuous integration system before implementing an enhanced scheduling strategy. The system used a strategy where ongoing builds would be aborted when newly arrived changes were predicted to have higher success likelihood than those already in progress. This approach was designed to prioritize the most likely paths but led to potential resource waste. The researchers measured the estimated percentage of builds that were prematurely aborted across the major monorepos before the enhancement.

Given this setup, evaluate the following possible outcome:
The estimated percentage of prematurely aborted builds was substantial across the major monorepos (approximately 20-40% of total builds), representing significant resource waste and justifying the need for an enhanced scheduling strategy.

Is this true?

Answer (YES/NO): NO